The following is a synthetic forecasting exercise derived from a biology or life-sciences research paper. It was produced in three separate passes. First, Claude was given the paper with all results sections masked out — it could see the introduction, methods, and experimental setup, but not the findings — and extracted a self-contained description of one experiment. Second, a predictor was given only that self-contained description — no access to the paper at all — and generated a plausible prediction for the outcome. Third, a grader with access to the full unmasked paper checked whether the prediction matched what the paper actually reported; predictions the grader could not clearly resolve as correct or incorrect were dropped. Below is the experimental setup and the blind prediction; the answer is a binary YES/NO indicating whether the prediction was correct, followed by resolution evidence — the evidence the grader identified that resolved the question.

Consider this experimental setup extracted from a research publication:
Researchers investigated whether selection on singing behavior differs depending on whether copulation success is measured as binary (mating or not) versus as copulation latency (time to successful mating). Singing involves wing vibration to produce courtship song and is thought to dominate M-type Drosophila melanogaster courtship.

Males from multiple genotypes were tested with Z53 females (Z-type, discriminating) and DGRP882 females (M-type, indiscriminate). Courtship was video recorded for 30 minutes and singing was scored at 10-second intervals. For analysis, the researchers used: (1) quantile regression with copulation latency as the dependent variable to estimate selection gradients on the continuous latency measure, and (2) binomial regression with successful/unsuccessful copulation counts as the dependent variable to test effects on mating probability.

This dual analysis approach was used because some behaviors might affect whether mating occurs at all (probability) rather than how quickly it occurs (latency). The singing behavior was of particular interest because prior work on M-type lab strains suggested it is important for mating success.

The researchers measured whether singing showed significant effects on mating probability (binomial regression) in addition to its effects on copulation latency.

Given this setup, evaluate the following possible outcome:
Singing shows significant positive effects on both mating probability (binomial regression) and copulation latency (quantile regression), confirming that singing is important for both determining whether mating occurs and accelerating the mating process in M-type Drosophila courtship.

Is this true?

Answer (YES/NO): NO